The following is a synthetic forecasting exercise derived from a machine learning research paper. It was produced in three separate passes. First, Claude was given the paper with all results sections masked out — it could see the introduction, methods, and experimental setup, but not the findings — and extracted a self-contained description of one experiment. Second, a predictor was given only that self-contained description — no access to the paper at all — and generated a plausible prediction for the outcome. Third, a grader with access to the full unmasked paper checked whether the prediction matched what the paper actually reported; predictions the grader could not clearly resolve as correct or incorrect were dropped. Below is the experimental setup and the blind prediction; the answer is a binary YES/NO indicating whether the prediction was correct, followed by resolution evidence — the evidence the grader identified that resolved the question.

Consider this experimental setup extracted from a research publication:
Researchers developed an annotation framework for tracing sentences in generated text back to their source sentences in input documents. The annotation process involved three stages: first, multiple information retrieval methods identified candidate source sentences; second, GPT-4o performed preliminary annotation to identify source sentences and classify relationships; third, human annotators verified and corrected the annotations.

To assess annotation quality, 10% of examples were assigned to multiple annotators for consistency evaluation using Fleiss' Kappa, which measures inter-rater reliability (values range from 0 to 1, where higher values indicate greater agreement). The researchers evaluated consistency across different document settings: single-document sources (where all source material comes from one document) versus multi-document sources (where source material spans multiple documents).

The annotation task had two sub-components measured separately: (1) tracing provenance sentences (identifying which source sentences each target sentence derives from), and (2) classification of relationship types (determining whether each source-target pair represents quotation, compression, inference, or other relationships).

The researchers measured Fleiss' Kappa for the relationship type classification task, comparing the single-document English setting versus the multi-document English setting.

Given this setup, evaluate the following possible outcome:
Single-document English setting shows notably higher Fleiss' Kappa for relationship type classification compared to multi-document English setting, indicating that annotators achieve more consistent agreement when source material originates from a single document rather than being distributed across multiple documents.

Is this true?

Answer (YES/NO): YES